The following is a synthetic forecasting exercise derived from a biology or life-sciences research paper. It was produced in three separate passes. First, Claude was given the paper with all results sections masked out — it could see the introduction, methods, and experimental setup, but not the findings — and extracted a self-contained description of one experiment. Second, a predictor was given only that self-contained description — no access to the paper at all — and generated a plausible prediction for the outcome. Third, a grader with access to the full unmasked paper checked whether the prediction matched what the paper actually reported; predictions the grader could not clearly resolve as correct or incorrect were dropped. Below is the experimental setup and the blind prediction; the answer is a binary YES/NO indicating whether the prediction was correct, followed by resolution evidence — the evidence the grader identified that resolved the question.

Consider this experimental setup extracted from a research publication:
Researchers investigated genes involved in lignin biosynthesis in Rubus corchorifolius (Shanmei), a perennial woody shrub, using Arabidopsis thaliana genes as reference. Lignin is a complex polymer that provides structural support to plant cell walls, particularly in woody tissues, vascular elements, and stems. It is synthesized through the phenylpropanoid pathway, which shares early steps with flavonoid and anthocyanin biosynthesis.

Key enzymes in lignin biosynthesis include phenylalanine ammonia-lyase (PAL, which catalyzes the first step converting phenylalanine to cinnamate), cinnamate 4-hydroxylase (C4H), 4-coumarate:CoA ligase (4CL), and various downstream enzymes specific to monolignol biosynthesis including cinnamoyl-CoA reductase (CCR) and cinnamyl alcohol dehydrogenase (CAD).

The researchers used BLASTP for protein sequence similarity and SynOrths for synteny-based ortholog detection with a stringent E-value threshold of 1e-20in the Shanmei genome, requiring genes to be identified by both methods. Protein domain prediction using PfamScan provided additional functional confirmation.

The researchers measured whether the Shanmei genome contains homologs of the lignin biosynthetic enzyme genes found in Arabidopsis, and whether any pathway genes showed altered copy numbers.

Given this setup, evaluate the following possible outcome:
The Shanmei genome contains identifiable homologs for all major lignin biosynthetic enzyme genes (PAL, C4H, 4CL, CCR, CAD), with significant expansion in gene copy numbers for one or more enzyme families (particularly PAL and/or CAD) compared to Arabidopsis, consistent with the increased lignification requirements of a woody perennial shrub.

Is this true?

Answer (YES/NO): NO